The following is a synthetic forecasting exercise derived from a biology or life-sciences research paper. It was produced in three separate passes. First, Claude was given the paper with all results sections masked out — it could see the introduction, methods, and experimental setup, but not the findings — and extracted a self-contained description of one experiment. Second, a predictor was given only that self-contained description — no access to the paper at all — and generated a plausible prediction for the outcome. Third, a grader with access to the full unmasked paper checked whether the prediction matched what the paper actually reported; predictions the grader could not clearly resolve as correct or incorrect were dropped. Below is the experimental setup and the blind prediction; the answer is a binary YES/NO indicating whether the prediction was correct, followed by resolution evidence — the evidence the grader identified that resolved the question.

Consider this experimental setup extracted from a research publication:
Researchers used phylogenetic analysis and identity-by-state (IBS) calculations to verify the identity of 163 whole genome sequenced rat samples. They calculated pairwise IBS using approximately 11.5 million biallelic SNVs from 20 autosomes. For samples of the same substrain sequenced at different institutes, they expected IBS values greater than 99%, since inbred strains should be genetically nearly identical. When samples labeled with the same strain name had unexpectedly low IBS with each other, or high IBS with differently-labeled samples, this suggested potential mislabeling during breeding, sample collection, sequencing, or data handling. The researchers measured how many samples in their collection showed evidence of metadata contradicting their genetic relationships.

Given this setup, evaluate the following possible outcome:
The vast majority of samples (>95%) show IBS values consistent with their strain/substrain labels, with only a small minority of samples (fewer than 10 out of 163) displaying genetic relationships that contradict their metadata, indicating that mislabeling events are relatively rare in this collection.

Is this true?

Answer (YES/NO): NO